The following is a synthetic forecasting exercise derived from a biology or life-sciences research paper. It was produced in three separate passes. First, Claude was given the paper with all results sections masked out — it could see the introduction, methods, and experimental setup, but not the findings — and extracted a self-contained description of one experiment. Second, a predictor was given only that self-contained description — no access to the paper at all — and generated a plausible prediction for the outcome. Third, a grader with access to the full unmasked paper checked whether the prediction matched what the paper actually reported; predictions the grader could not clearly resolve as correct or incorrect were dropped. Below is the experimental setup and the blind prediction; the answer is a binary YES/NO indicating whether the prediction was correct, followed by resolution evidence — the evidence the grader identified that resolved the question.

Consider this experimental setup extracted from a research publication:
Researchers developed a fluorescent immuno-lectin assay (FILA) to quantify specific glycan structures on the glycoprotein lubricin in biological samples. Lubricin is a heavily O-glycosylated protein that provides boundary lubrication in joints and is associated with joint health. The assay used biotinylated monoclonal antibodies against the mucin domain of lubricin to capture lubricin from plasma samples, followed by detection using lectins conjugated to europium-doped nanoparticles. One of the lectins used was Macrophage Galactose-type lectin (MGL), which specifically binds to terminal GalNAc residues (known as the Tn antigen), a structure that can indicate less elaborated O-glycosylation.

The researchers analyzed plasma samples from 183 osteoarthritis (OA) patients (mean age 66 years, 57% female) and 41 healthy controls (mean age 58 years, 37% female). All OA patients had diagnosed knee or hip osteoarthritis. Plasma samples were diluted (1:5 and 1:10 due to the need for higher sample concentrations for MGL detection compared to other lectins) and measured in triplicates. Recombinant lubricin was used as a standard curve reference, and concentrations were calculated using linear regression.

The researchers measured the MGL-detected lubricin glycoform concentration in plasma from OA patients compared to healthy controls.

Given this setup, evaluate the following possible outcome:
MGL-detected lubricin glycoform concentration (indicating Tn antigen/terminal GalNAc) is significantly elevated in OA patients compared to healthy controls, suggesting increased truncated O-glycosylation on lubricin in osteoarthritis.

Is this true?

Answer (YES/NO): NO